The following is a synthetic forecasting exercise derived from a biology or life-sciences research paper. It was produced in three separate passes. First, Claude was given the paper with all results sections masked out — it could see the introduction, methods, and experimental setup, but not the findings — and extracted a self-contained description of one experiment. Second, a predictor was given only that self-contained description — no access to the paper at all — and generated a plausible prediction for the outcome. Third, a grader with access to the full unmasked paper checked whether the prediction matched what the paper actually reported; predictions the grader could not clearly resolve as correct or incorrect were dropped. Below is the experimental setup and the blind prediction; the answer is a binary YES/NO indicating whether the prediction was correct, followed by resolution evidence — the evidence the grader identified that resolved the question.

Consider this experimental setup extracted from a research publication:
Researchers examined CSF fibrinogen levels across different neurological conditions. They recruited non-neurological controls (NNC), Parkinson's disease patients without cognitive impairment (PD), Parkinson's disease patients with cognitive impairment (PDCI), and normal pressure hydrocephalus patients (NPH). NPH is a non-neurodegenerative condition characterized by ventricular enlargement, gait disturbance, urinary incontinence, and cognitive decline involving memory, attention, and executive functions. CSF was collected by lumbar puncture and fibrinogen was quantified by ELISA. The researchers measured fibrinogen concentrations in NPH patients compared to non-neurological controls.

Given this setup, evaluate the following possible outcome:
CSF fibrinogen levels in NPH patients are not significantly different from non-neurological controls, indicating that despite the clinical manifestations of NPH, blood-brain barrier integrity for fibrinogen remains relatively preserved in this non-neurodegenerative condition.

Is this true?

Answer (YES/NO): NO